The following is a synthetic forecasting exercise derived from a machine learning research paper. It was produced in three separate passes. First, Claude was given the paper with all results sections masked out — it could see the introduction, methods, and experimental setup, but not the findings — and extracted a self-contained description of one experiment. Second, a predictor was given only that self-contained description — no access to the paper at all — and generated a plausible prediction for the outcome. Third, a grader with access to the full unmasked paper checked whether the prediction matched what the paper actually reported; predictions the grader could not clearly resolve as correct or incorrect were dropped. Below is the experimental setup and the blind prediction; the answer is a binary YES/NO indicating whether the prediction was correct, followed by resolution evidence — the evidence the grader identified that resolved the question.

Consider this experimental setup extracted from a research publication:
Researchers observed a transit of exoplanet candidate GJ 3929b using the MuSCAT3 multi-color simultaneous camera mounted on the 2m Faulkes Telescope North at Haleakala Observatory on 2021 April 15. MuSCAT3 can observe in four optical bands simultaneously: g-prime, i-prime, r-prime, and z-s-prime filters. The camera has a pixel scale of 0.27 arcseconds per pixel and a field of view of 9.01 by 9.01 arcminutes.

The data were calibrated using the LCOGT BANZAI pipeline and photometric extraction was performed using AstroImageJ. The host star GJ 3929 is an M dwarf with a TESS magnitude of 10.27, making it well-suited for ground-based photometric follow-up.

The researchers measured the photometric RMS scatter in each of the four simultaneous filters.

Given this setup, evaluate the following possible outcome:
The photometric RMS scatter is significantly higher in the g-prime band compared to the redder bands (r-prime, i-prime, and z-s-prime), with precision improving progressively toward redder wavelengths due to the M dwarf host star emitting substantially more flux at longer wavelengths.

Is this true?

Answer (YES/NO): NO